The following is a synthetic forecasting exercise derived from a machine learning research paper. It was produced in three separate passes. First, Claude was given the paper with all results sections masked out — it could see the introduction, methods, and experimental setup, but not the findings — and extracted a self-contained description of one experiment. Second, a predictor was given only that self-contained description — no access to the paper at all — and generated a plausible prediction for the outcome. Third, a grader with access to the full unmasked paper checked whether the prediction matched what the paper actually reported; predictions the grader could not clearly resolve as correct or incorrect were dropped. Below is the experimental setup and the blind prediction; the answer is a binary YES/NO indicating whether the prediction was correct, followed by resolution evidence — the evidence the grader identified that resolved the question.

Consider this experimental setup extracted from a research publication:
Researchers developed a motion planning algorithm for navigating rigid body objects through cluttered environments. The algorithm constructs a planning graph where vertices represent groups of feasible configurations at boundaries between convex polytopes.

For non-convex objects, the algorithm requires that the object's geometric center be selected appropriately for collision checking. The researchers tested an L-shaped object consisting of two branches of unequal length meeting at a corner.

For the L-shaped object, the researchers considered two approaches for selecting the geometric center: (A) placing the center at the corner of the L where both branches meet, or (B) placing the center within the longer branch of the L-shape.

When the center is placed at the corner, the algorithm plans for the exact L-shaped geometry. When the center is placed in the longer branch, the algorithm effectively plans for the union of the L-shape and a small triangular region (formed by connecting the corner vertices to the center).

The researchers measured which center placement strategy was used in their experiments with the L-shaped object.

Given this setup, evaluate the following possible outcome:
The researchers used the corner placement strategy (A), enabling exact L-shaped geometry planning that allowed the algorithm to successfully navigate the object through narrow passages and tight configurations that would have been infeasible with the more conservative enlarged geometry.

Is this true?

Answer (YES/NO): NO